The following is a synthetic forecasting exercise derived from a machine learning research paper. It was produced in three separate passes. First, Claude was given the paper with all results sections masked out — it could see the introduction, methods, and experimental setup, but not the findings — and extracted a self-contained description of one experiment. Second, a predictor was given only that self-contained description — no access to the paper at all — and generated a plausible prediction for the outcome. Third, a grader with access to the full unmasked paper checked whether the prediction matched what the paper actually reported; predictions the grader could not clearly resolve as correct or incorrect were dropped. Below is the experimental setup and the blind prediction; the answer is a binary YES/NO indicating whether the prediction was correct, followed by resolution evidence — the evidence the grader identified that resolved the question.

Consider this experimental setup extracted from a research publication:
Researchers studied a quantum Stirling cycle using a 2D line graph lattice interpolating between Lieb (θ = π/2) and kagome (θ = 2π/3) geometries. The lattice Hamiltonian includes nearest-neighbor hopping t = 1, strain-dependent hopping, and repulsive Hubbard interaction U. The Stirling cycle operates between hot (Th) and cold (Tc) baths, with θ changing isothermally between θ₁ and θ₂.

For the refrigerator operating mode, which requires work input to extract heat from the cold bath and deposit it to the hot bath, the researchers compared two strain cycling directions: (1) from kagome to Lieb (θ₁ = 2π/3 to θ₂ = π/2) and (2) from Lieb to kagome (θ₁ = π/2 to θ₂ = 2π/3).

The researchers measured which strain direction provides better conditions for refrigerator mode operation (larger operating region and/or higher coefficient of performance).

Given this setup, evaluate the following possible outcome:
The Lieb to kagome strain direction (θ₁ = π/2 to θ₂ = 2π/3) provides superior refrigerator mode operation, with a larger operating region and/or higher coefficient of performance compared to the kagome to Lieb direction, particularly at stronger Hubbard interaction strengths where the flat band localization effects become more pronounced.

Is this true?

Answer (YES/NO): NO